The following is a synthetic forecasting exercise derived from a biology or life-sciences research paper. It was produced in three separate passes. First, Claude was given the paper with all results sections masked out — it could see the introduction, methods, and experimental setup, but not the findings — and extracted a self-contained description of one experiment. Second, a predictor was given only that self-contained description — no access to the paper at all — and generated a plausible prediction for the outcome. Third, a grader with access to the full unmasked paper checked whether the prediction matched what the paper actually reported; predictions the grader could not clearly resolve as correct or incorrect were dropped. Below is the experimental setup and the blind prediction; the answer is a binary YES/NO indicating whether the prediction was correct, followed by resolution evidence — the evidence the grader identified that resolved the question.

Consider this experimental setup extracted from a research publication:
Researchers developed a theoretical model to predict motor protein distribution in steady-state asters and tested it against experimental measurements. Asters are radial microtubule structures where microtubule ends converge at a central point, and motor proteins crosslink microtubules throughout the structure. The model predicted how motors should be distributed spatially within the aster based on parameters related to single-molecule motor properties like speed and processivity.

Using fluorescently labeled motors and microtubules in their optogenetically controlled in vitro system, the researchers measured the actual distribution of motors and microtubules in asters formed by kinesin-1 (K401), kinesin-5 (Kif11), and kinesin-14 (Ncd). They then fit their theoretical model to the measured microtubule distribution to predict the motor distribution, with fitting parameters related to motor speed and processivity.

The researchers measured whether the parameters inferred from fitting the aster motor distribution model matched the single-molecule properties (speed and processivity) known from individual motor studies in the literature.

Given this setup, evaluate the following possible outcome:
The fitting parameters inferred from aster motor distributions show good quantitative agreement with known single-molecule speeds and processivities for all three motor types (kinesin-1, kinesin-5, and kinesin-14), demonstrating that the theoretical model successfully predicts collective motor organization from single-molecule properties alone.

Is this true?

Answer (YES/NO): NO